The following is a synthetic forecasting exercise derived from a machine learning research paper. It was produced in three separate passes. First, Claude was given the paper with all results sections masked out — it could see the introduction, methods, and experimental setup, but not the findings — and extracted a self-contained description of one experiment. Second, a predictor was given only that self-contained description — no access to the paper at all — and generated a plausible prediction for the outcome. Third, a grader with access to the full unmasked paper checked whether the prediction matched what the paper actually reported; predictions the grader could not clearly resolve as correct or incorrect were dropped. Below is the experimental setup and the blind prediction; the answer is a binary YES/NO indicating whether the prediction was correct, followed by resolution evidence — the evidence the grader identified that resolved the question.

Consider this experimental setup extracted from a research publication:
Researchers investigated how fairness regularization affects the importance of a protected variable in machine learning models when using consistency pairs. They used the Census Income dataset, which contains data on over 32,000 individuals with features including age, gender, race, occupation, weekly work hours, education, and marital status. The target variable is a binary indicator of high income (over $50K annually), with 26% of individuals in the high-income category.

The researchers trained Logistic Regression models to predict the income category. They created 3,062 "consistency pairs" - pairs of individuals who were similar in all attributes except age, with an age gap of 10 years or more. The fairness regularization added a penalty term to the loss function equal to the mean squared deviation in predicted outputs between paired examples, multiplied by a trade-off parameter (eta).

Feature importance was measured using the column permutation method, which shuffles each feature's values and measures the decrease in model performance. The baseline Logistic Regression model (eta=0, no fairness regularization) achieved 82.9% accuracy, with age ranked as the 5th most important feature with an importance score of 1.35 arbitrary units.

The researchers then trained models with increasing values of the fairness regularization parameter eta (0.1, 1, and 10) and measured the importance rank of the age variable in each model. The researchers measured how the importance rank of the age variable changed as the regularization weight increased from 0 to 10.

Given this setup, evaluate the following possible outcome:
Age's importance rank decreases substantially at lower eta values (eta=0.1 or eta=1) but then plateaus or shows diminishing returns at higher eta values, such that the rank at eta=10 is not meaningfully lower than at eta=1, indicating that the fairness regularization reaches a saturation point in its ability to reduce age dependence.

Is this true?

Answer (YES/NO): YES